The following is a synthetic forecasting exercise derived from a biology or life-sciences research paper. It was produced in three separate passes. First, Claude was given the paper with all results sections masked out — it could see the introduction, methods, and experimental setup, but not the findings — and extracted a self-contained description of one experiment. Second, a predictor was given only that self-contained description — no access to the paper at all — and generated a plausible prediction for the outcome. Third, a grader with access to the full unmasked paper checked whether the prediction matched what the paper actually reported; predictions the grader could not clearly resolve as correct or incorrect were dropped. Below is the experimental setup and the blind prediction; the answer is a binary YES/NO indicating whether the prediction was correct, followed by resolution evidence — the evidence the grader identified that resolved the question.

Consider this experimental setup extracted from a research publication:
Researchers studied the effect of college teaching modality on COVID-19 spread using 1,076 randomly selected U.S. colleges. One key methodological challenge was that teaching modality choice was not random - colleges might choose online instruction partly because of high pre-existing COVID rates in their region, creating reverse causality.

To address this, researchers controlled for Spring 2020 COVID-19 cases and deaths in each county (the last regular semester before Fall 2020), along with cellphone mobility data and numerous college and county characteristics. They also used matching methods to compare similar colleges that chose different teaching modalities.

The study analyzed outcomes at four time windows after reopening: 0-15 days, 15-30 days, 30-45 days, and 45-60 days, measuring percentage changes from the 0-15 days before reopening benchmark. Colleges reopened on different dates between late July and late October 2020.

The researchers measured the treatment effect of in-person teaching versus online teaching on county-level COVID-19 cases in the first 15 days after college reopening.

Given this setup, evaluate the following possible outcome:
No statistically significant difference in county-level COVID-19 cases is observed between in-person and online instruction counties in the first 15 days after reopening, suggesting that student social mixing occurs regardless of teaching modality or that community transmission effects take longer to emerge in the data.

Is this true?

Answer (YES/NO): NO